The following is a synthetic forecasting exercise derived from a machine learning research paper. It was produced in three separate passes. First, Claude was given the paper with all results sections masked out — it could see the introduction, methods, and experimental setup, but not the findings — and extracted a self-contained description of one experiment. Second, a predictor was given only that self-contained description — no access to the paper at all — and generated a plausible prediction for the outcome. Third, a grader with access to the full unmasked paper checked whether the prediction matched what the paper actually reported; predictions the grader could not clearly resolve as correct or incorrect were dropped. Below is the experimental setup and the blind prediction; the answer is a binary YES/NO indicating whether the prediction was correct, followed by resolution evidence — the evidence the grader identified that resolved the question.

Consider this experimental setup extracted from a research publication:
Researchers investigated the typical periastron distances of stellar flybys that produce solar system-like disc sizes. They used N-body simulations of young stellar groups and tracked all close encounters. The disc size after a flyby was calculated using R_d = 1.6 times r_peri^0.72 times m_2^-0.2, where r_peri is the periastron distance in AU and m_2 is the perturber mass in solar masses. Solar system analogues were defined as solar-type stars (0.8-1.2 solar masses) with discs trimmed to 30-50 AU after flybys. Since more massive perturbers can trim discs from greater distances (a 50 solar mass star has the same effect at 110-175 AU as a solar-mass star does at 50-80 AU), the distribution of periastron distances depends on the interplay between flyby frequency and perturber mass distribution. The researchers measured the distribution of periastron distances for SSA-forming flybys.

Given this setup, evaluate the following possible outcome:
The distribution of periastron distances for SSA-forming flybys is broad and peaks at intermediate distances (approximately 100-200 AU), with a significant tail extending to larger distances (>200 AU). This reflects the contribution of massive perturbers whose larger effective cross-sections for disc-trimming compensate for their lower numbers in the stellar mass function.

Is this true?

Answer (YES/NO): NO